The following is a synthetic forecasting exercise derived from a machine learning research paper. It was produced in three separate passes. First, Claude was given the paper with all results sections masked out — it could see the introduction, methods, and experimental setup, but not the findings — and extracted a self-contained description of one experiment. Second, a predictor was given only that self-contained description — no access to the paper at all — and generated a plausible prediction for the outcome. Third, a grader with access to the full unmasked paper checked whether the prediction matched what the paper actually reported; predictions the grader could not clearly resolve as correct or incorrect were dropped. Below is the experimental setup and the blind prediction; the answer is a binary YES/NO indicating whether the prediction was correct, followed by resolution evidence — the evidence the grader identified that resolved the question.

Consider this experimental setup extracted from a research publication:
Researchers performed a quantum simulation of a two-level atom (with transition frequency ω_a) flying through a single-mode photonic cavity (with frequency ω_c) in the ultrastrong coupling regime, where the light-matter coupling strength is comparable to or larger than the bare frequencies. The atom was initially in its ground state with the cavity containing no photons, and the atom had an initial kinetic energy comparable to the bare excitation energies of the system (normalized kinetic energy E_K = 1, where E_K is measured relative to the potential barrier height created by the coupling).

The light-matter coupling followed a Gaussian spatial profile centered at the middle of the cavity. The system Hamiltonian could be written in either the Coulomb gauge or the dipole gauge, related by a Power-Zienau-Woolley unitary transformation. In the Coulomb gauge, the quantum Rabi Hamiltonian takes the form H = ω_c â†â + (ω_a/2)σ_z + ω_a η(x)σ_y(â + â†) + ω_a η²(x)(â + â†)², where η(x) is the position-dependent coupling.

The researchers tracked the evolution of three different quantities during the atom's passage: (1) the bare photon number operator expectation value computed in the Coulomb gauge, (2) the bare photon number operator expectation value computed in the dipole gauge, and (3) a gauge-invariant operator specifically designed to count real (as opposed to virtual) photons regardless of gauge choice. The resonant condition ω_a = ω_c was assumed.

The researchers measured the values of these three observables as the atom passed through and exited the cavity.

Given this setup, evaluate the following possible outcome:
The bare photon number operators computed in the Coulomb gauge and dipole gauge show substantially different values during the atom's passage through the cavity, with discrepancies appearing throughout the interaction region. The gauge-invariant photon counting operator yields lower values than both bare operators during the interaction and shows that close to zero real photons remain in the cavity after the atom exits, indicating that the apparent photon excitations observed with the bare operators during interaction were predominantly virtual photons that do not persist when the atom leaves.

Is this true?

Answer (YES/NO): YES